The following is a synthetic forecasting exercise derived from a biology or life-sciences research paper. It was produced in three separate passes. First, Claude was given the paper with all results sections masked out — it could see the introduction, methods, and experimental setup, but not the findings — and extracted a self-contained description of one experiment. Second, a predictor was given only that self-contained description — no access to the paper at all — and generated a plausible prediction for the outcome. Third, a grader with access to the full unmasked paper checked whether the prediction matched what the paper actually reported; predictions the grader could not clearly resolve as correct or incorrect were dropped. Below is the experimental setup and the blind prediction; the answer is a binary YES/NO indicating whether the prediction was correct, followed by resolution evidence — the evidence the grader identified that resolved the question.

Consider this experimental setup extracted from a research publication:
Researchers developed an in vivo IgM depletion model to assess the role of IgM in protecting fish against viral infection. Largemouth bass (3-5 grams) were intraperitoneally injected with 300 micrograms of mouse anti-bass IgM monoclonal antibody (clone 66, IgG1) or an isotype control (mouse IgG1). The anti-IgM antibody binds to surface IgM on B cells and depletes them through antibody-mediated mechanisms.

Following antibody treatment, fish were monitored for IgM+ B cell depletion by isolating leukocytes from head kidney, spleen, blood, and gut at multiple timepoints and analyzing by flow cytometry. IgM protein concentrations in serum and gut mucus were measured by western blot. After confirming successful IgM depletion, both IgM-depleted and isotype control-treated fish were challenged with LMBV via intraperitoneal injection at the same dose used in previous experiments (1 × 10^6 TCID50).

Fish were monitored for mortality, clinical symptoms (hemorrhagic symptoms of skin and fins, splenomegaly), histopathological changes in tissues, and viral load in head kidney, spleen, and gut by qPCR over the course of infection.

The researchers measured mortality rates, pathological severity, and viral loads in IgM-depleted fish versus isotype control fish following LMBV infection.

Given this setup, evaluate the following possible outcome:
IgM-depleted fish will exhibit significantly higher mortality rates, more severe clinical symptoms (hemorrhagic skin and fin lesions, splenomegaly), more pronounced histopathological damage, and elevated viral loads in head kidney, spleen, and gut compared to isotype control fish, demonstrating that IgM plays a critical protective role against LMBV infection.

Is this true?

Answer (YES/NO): YES